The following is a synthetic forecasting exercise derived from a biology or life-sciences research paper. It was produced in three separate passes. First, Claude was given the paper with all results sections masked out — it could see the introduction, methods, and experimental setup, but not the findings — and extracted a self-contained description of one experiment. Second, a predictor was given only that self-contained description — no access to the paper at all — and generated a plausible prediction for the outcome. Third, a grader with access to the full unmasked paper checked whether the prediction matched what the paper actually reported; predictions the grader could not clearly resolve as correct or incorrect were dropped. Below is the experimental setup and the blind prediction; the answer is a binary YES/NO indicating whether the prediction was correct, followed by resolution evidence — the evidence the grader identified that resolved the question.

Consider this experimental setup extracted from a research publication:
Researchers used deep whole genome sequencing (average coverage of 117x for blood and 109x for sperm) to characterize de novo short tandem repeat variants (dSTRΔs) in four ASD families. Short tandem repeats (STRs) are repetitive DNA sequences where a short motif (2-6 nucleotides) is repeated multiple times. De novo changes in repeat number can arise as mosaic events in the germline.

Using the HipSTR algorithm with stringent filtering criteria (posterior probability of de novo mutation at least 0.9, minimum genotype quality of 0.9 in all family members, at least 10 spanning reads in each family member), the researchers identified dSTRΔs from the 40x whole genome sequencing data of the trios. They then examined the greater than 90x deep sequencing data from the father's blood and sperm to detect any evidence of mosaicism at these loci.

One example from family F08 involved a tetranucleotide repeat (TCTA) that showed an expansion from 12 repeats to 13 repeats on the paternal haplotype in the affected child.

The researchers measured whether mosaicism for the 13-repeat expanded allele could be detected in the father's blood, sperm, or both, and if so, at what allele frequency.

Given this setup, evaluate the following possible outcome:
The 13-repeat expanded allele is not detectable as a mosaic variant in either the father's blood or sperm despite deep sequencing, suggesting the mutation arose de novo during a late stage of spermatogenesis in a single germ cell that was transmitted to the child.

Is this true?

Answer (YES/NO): NO